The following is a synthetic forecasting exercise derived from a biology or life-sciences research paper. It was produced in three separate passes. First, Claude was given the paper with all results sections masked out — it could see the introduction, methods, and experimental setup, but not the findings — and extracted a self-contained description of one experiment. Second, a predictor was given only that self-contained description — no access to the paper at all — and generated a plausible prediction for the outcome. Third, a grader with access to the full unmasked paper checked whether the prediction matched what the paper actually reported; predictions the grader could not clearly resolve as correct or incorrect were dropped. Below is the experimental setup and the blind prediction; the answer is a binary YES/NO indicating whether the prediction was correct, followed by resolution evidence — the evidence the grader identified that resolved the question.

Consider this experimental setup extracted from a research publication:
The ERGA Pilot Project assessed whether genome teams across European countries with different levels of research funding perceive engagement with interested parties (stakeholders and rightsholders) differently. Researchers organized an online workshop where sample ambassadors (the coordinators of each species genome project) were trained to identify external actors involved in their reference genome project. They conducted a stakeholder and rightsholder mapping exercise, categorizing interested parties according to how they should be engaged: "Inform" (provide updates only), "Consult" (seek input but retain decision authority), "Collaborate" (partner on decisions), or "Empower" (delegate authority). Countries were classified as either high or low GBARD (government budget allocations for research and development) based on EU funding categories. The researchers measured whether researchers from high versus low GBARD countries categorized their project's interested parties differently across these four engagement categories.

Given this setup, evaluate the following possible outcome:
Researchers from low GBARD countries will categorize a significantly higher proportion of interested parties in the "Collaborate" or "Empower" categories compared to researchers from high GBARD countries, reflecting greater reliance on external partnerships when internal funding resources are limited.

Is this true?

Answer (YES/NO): NO